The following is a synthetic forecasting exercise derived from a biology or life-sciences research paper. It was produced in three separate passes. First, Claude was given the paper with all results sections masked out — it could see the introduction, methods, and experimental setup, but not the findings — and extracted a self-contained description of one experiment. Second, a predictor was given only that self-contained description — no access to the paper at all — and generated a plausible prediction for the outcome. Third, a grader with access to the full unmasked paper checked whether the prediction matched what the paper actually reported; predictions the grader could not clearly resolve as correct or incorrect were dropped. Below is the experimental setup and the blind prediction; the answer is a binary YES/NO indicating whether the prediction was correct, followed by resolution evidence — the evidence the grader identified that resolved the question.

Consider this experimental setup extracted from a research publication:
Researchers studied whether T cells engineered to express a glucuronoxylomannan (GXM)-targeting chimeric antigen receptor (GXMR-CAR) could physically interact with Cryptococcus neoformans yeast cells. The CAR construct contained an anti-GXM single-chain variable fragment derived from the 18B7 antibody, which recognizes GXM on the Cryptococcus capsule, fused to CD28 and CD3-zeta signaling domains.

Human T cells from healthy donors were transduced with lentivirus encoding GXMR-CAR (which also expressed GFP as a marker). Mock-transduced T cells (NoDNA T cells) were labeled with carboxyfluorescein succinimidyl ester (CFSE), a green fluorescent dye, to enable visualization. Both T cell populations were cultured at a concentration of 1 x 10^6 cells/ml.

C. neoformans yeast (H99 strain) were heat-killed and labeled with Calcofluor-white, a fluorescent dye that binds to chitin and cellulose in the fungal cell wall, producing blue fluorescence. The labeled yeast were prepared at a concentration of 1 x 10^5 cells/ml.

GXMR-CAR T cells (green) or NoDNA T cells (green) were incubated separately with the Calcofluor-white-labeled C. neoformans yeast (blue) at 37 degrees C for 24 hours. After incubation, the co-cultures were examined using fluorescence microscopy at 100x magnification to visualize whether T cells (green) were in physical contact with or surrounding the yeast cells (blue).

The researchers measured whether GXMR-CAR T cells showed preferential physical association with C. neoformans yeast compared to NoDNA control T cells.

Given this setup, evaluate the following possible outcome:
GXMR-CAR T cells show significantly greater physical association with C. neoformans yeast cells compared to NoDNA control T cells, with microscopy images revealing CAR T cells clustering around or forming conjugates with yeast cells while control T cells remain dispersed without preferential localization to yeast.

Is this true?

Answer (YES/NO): YES